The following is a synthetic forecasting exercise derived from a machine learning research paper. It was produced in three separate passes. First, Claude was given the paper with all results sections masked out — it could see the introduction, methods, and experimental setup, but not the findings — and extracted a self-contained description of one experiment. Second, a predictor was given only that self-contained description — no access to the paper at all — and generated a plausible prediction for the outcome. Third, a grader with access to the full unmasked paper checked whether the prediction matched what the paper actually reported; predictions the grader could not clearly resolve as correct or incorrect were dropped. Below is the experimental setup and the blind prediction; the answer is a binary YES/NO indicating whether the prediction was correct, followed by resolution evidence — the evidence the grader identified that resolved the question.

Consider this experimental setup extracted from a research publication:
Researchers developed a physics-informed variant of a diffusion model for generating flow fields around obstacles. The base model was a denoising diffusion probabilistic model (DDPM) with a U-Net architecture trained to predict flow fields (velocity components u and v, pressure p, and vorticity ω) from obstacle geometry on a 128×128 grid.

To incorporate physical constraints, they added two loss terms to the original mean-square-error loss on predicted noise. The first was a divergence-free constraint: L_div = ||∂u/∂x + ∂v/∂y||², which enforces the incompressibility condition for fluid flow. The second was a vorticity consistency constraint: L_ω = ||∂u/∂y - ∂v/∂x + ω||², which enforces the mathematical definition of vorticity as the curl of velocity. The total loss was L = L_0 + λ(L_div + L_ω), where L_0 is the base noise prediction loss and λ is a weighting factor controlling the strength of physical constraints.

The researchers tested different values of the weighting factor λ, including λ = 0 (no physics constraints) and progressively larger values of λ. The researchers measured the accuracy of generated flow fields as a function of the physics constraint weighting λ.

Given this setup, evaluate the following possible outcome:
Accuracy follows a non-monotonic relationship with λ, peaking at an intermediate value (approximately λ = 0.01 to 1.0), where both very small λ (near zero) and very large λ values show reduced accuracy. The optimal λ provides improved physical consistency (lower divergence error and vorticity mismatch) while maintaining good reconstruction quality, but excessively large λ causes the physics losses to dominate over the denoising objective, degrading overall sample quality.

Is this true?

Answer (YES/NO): NO